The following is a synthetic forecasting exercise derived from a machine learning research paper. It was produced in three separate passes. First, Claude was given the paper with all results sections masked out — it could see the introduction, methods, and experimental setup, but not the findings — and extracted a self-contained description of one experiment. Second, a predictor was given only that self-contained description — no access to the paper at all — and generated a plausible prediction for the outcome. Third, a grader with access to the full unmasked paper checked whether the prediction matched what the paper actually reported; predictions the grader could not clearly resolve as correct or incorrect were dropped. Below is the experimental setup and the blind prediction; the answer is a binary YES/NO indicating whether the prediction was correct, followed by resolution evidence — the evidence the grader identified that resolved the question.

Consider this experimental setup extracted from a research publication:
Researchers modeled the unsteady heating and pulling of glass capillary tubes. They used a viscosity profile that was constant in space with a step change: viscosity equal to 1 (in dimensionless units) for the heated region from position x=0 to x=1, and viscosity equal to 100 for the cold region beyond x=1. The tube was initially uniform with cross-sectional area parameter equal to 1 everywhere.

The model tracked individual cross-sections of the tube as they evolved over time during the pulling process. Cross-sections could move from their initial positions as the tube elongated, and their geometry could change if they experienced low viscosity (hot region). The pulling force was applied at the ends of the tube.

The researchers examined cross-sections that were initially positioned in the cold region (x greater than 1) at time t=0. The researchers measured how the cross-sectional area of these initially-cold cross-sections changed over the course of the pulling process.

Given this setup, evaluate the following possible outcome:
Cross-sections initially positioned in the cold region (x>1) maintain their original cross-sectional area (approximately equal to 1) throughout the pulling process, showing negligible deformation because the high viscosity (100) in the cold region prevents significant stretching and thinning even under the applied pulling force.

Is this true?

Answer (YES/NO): YES